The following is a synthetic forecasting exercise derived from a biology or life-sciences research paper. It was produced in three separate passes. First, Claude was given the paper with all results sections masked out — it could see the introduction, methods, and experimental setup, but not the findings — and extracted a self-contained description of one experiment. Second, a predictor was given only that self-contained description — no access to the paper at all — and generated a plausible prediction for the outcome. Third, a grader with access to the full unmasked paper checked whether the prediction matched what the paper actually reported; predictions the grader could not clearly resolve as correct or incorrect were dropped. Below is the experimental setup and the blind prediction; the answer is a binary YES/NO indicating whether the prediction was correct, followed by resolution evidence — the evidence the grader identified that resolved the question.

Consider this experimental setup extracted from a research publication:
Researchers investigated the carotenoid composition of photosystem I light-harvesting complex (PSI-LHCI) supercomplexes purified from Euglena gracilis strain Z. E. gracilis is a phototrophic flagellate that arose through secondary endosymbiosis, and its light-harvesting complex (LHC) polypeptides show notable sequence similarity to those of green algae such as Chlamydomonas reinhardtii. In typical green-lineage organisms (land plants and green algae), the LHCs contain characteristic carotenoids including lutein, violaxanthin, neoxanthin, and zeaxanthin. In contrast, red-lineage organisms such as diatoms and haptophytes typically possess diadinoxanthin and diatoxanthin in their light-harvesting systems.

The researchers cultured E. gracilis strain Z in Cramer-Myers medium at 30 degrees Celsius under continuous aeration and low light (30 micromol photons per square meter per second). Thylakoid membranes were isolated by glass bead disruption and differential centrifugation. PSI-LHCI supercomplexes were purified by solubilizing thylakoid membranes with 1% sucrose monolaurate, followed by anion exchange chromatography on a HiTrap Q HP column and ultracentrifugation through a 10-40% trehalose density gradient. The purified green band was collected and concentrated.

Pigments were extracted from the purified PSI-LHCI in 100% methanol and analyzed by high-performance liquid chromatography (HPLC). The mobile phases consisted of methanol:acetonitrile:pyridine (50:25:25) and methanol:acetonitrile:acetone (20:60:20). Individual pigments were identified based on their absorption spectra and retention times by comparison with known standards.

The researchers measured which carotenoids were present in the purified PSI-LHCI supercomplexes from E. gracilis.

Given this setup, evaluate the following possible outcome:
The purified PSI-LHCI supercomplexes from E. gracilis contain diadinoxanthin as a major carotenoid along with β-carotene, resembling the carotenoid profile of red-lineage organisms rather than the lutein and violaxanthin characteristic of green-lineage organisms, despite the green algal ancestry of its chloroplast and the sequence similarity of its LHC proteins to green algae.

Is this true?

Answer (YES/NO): YES